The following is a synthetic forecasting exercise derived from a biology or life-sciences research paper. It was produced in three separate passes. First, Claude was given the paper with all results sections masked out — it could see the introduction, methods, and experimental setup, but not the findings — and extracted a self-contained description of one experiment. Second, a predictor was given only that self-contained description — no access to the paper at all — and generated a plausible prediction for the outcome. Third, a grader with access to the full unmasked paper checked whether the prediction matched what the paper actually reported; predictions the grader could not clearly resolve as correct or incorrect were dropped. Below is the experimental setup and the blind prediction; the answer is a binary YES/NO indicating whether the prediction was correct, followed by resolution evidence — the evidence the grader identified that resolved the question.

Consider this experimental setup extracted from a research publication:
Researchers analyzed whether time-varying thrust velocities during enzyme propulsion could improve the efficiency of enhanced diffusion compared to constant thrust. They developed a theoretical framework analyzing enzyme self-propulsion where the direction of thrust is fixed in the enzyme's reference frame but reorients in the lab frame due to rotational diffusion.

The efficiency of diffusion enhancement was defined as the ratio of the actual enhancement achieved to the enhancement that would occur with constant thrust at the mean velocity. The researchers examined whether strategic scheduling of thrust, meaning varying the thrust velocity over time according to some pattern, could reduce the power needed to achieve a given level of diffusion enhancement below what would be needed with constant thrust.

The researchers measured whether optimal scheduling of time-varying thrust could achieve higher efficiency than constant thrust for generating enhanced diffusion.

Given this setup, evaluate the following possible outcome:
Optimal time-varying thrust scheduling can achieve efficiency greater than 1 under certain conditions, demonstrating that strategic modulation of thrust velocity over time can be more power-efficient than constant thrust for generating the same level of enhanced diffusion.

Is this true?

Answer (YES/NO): NO